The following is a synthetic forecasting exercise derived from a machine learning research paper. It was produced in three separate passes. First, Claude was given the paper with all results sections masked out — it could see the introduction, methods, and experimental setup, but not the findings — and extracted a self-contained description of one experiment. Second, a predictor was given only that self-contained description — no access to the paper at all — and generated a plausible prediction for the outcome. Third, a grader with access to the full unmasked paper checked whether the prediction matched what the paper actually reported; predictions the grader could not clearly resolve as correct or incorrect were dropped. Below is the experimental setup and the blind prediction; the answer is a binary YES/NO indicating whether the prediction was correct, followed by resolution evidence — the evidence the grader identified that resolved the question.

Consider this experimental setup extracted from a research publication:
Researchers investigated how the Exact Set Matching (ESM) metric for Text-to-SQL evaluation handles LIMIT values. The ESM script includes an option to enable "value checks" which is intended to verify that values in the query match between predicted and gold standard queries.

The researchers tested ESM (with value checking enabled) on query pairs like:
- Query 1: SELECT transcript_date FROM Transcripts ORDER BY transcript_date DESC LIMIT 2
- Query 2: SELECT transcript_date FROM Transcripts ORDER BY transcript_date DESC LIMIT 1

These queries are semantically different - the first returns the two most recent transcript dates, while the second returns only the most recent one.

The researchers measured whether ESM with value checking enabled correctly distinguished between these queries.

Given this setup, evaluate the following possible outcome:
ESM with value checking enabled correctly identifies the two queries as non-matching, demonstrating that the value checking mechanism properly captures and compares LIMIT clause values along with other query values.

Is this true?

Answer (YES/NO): NO